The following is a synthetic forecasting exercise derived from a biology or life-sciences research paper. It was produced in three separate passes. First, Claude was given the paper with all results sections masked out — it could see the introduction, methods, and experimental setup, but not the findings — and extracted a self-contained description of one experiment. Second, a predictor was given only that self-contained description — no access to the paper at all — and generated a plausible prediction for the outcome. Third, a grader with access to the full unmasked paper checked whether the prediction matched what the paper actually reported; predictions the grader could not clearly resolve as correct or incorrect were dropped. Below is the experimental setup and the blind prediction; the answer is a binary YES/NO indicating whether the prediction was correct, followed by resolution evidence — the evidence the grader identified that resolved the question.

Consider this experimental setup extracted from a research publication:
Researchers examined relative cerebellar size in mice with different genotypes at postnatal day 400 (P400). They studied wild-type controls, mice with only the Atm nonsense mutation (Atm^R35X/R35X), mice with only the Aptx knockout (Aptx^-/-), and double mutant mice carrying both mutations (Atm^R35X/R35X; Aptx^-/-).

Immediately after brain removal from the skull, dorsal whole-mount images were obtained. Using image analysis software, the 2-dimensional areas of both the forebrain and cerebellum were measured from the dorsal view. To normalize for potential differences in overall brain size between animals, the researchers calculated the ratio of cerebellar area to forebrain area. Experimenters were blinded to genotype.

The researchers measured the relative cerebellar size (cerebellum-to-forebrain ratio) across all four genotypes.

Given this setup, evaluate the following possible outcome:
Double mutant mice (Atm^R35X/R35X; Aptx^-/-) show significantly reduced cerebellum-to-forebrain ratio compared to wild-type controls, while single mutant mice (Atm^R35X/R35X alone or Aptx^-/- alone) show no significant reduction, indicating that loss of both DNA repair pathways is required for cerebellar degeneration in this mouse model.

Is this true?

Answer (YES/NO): YES